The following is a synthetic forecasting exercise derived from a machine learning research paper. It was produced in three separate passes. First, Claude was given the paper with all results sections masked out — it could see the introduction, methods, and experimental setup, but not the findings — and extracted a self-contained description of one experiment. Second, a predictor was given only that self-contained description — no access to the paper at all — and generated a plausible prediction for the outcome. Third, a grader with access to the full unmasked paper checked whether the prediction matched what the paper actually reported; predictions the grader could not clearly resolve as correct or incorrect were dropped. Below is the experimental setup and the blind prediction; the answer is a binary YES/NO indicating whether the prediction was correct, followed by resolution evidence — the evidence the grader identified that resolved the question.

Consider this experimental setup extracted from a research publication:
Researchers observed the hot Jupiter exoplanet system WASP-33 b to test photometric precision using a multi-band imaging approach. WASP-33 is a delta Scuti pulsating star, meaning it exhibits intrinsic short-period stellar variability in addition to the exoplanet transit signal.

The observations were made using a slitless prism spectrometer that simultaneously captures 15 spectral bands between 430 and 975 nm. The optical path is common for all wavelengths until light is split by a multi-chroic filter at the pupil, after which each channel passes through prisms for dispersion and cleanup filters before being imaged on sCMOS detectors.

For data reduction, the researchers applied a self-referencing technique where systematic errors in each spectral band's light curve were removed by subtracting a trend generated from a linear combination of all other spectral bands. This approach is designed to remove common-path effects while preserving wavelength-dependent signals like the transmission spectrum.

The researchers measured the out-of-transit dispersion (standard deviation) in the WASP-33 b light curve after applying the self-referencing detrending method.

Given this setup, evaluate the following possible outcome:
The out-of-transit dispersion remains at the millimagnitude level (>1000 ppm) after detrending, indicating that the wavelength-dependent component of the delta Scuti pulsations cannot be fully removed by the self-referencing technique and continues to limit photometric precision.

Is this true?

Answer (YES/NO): NO